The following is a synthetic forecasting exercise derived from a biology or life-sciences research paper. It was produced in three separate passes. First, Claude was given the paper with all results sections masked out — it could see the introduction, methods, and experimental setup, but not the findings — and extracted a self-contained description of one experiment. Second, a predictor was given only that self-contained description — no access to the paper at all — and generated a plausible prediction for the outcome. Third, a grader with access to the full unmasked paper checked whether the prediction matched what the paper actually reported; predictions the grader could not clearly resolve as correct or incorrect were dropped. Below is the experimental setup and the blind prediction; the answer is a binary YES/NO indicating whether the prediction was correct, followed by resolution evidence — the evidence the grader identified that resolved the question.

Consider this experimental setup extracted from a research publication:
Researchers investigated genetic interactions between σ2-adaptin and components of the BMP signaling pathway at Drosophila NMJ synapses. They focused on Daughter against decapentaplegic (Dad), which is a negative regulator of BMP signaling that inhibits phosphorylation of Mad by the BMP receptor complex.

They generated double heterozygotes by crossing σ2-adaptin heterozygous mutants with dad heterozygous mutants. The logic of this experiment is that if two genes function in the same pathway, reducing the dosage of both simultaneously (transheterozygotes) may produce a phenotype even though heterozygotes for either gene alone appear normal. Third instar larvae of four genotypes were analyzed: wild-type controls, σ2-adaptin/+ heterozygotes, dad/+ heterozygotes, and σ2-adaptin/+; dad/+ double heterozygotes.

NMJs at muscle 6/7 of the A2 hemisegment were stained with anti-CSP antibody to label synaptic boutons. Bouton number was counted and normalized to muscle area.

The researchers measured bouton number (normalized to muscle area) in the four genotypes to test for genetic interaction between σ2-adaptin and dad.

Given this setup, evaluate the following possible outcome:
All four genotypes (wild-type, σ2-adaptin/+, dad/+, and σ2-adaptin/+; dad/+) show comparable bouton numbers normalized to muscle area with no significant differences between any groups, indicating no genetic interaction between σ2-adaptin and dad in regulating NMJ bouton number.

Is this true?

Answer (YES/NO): NO